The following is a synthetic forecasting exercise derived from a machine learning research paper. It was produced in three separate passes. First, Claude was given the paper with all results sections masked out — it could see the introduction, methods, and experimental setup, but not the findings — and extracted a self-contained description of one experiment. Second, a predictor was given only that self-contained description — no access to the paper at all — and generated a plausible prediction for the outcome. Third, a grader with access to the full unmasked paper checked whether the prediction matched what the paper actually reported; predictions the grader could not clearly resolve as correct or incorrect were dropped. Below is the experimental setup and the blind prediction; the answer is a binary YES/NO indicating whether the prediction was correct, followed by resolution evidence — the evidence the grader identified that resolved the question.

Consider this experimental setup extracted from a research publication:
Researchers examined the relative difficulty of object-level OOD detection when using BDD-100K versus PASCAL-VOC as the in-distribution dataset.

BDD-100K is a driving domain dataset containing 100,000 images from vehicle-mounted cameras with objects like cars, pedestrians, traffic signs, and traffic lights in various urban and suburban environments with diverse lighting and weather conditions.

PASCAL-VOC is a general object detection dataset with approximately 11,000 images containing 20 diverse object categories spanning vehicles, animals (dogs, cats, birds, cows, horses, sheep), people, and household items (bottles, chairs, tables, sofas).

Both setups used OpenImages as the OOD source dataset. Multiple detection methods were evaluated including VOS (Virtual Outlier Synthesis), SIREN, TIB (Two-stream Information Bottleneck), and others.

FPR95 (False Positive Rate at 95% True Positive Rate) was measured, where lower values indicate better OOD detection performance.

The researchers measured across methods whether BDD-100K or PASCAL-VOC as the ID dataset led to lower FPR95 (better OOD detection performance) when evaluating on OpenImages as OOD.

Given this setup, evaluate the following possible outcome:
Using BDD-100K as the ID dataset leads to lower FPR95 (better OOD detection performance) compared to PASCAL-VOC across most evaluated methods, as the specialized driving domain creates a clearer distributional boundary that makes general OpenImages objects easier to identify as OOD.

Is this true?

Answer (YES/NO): YES